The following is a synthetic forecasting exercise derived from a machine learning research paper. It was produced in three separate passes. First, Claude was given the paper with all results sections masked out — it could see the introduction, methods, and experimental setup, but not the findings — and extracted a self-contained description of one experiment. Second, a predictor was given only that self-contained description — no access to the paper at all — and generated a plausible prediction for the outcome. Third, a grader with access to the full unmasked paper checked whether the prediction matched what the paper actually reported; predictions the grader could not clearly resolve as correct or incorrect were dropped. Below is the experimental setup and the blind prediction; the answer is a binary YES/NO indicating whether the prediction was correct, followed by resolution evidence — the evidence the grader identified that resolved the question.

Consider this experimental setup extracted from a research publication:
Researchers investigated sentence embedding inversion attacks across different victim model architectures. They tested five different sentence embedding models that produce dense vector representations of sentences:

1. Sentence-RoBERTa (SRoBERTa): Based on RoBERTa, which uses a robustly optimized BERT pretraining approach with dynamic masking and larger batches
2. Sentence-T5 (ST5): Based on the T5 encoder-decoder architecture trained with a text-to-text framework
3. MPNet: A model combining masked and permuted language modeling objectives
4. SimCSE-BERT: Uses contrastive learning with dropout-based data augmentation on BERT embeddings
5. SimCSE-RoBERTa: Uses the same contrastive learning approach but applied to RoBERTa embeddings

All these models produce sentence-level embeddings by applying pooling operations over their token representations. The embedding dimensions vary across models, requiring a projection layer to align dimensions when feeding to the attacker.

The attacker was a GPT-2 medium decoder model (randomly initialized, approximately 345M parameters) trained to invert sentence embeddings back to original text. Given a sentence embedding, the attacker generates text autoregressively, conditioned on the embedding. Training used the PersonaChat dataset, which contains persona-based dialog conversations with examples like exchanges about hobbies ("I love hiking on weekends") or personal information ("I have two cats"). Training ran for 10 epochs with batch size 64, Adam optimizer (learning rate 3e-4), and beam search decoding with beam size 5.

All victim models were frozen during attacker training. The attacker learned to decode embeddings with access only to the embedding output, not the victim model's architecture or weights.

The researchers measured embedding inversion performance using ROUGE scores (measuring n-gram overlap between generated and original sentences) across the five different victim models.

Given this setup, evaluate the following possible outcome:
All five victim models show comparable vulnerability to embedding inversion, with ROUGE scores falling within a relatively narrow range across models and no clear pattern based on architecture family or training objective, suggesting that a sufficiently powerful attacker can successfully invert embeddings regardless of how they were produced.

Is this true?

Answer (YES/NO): NO